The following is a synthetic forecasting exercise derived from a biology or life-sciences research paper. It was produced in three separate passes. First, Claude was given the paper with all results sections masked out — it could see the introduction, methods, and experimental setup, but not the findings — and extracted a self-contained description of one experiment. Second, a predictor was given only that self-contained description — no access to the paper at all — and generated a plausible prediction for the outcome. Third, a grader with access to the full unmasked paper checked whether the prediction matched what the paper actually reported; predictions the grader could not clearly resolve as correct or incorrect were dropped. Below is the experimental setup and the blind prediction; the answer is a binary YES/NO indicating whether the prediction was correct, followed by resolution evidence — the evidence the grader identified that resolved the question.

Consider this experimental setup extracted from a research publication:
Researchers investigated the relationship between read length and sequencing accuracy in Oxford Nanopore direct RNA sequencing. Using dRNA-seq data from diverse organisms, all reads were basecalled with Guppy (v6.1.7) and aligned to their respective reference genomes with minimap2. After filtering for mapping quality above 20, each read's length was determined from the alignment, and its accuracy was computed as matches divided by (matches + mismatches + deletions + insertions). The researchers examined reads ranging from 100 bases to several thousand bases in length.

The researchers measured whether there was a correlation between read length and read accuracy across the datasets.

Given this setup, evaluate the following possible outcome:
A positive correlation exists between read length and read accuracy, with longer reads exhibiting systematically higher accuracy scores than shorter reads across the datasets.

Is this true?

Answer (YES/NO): NO